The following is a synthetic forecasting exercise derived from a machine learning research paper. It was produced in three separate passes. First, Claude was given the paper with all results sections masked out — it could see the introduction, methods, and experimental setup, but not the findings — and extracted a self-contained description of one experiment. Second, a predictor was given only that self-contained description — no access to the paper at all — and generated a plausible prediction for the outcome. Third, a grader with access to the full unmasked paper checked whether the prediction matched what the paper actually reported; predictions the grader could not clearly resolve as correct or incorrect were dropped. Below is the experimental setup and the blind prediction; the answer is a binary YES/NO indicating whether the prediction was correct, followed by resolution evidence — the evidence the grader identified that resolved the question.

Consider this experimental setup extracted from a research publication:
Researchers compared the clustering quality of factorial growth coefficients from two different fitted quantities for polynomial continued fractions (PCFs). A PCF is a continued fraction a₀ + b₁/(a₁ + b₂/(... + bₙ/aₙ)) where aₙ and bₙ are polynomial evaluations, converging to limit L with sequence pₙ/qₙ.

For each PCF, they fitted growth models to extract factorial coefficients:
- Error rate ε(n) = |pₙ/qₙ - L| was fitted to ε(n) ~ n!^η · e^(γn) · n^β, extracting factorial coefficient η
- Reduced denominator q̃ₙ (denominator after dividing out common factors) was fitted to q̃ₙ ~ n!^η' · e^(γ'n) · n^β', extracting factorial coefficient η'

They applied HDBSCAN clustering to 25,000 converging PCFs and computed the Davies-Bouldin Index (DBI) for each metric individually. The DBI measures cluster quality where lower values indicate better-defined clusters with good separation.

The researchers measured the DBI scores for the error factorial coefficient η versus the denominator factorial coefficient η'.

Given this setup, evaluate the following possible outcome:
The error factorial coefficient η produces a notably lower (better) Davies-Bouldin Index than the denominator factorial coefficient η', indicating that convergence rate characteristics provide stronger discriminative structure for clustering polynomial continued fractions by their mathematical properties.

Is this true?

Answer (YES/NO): NO